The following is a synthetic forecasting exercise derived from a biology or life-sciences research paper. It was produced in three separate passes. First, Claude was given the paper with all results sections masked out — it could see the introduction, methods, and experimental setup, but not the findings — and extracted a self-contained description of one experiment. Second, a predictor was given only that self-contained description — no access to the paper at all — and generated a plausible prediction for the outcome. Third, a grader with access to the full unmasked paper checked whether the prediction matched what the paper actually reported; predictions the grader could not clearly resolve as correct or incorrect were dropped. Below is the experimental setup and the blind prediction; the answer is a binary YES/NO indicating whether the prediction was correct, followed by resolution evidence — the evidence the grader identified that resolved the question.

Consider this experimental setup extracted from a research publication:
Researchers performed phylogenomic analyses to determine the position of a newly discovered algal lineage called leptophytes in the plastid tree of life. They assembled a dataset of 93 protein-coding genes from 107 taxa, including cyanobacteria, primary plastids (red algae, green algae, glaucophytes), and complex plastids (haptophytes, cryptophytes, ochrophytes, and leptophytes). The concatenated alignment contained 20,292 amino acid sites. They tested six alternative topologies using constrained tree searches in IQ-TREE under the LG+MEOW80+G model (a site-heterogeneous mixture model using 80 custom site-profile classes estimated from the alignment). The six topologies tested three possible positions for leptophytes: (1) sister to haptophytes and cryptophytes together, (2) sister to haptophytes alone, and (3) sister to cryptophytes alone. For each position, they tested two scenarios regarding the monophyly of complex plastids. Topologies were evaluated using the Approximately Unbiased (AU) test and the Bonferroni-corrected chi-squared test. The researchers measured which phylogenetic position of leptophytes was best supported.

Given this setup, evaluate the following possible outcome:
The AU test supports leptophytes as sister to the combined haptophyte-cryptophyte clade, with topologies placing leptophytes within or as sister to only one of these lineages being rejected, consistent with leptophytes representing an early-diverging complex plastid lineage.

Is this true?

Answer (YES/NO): NO